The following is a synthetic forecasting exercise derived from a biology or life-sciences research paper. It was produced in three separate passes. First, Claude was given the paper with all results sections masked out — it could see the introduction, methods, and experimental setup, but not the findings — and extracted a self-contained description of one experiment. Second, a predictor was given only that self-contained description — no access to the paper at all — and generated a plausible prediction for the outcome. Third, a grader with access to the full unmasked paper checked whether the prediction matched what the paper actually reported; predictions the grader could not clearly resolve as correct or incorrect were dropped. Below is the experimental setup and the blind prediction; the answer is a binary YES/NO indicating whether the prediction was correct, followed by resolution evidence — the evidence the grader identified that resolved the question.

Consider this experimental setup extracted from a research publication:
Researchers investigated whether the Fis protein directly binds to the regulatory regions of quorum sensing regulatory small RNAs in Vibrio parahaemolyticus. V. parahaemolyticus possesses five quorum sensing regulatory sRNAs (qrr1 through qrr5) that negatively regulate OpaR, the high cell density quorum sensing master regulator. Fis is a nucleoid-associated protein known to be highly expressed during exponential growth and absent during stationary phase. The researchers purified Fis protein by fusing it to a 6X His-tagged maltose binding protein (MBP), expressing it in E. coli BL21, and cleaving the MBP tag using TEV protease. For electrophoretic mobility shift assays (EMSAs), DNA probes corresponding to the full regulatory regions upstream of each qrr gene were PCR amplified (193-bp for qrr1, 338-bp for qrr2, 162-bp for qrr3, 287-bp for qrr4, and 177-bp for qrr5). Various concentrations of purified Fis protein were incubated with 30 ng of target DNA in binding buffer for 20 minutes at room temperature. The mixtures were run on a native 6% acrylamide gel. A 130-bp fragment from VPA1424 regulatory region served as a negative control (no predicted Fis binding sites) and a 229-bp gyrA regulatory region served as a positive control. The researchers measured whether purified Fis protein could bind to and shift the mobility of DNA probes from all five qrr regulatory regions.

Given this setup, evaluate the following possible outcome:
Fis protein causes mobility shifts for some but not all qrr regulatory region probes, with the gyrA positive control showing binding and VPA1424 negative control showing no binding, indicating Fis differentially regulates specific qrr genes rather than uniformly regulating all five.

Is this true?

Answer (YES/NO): NO